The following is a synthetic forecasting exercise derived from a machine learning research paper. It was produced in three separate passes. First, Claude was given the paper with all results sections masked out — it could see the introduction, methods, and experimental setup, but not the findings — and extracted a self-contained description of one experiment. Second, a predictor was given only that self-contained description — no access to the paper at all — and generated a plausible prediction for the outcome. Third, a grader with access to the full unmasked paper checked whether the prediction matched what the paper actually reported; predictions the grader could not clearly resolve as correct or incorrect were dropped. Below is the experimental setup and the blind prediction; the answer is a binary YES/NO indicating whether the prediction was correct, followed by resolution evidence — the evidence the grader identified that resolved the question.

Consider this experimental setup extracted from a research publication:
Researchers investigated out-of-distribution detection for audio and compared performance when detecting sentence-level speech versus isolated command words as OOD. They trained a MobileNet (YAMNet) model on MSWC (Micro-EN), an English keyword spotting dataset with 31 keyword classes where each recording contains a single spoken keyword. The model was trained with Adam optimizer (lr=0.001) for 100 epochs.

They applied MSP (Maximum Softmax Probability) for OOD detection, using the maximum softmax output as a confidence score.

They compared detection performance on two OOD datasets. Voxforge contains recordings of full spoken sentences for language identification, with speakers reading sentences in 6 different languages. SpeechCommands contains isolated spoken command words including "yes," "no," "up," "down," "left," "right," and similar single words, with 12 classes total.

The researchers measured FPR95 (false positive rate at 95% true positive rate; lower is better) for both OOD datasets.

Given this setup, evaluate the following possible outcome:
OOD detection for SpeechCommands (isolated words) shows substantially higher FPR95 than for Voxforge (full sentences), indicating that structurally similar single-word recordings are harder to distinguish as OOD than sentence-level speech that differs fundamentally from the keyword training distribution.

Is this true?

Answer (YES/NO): YES